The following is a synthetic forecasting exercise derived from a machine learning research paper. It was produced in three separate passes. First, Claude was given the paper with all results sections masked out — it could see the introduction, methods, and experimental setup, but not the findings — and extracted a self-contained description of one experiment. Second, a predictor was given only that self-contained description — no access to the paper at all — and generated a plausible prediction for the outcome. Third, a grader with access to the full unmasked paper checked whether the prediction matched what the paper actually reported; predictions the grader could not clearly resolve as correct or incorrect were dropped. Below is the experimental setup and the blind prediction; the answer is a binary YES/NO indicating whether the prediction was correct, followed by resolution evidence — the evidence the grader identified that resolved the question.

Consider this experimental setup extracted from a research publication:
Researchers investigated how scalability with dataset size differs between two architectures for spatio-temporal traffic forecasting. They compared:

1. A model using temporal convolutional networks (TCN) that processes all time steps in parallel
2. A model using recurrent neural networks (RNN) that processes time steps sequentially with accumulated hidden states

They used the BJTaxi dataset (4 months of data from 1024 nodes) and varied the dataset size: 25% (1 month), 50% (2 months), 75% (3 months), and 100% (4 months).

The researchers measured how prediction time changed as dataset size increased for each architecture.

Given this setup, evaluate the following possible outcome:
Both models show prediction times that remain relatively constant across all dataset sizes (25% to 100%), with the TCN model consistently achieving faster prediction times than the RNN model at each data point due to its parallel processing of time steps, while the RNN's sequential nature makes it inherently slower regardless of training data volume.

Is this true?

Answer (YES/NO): NO